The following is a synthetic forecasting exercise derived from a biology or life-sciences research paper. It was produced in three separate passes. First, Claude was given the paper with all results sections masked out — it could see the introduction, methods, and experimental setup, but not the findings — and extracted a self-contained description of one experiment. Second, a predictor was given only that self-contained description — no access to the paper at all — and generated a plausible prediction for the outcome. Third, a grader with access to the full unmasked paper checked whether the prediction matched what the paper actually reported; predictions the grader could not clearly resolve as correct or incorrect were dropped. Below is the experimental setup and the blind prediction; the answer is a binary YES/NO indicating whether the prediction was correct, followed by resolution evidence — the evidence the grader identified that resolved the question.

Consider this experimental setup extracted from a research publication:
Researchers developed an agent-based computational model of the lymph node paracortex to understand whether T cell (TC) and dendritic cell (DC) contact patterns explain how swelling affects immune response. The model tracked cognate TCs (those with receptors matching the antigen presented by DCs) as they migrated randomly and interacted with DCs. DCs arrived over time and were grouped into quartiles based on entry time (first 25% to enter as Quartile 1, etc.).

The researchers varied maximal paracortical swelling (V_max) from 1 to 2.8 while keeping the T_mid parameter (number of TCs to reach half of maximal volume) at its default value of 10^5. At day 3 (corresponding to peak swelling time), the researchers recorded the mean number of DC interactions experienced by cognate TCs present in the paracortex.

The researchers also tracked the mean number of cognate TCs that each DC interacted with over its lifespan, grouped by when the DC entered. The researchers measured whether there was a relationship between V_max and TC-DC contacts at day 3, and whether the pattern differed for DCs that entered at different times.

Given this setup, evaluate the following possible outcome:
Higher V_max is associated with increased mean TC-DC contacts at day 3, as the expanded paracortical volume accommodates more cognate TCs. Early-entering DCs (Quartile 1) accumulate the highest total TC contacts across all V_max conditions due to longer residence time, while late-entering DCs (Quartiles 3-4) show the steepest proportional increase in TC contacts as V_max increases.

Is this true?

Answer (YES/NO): NO